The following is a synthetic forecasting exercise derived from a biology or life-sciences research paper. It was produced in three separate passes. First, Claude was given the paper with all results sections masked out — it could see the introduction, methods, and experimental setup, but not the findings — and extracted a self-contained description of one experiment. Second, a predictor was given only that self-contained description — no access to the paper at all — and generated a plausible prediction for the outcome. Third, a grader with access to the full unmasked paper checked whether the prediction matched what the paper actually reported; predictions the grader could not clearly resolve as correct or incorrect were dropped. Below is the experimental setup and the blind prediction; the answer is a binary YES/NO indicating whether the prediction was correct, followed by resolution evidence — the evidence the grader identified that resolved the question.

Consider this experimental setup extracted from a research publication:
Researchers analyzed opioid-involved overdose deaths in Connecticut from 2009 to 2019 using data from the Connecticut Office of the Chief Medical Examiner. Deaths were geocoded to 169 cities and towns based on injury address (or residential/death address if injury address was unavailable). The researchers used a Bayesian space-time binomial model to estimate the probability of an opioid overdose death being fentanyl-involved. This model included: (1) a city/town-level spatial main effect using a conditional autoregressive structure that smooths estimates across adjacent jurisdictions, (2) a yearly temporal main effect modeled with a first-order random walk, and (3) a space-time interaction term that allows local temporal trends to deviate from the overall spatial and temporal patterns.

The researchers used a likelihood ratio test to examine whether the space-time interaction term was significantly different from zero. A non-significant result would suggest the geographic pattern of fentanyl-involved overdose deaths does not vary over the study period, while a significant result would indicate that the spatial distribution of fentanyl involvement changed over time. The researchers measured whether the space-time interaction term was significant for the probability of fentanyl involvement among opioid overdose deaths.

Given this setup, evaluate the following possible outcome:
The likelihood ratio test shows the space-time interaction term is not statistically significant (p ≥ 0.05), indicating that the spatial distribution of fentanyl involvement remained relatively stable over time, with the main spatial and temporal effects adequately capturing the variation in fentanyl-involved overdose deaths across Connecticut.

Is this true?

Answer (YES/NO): YES